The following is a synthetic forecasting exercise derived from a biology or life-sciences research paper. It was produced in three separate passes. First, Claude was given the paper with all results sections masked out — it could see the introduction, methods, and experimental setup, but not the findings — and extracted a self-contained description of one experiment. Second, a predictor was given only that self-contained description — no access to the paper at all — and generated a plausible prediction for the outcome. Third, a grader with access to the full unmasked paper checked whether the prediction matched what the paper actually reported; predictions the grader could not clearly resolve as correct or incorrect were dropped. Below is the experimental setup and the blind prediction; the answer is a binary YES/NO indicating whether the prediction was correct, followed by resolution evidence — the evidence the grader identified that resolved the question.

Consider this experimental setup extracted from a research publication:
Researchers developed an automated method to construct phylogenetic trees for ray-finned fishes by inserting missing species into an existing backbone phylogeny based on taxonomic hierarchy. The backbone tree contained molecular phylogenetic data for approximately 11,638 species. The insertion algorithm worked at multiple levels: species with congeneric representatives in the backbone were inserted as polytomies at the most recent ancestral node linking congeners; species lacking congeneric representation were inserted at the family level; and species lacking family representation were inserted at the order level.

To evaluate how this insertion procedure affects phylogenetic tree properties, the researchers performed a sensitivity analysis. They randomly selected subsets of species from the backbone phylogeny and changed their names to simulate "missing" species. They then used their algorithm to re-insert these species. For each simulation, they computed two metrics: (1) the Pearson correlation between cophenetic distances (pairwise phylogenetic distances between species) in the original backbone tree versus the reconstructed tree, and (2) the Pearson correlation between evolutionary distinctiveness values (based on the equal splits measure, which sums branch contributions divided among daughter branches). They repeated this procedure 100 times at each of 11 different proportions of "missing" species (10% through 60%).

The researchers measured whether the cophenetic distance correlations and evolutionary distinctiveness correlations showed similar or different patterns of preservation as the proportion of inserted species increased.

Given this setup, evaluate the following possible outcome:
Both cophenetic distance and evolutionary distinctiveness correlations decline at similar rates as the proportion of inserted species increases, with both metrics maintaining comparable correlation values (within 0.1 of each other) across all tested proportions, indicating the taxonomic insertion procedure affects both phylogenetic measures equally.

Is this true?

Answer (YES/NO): NO